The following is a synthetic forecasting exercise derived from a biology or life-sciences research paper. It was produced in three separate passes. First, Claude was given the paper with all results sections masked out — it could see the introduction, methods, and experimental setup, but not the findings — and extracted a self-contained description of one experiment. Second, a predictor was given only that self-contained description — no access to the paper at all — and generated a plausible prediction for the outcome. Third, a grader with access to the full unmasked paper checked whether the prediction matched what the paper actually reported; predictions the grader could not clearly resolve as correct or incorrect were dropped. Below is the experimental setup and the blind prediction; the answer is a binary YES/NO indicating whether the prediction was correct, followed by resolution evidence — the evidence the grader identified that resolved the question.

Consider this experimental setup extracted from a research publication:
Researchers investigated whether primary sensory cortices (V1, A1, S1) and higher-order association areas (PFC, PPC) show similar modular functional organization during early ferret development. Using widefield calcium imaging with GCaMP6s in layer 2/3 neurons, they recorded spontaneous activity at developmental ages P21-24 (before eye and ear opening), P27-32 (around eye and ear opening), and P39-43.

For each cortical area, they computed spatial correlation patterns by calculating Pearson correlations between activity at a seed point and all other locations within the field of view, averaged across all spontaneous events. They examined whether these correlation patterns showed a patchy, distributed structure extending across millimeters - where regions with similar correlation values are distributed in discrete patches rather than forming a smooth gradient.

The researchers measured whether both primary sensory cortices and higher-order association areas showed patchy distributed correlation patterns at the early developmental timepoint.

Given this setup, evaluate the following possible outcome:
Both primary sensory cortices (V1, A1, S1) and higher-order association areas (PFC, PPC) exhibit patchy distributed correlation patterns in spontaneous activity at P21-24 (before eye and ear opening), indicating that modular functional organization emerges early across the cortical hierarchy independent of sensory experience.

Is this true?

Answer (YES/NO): YES